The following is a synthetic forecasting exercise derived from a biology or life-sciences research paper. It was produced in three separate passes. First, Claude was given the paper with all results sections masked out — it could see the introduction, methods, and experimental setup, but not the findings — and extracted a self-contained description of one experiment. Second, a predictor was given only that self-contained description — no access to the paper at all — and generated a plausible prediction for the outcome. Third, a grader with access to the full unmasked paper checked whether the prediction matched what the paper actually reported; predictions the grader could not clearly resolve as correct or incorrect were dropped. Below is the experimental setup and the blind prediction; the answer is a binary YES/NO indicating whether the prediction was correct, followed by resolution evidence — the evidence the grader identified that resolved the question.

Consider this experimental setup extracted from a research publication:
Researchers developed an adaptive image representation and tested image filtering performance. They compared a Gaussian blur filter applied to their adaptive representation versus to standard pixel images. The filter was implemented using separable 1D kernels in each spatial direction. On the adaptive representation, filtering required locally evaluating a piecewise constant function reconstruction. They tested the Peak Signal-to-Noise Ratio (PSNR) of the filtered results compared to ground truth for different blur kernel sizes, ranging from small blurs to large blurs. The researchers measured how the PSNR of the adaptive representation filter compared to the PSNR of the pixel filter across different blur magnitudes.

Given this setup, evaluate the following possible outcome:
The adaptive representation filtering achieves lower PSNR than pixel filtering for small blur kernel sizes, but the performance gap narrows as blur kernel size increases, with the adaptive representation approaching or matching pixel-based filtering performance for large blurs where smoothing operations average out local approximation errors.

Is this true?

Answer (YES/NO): NO